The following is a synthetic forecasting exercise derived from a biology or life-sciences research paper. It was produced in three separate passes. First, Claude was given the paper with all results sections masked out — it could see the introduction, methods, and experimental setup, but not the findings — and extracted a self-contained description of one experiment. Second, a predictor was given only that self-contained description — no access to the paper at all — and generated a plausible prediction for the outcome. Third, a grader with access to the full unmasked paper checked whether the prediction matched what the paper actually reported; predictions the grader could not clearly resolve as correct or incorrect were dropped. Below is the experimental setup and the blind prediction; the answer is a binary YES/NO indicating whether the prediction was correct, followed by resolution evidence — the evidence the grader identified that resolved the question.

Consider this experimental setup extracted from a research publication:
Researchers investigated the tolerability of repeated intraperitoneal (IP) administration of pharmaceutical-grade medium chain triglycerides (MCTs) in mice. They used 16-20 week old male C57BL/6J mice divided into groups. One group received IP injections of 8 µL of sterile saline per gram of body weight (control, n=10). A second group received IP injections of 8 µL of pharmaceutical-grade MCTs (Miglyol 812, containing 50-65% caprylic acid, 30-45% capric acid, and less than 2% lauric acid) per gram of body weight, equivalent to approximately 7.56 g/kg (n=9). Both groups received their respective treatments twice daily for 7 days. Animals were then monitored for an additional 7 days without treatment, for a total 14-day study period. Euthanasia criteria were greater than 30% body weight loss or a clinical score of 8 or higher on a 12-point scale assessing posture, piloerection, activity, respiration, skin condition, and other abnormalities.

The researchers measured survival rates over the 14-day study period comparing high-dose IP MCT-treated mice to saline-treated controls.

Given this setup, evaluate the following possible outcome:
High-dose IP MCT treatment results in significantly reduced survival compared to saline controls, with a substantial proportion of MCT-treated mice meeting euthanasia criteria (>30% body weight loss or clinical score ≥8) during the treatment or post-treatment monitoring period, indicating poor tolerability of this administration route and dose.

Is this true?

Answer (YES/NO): YES